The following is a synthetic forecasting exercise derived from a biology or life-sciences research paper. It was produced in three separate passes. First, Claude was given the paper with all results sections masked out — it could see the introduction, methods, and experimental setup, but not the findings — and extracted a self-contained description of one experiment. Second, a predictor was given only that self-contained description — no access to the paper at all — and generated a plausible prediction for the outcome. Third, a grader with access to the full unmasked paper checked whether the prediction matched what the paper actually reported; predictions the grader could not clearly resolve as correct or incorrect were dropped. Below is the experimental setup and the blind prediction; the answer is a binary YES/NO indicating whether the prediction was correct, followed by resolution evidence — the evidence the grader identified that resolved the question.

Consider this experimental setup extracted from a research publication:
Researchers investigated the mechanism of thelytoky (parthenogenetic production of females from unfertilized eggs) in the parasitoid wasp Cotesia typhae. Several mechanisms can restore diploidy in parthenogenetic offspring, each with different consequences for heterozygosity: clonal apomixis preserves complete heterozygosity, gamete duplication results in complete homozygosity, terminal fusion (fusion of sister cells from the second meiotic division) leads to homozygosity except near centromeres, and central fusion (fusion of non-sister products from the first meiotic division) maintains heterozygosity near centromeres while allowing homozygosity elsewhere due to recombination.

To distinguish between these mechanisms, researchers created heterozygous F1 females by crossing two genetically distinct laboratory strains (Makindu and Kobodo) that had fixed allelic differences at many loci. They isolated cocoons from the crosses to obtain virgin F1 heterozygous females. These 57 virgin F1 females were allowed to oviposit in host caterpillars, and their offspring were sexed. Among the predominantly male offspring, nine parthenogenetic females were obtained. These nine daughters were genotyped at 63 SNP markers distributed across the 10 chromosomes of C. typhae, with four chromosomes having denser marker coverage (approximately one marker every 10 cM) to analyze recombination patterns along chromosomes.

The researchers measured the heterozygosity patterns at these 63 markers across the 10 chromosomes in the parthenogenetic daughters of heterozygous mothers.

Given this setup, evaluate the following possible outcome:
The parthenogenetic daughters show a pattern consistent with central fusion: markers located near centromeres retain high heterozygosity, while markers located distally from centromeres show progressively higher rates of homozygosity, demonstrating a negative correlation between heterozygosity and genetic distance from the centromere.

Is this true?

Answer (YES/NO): NO